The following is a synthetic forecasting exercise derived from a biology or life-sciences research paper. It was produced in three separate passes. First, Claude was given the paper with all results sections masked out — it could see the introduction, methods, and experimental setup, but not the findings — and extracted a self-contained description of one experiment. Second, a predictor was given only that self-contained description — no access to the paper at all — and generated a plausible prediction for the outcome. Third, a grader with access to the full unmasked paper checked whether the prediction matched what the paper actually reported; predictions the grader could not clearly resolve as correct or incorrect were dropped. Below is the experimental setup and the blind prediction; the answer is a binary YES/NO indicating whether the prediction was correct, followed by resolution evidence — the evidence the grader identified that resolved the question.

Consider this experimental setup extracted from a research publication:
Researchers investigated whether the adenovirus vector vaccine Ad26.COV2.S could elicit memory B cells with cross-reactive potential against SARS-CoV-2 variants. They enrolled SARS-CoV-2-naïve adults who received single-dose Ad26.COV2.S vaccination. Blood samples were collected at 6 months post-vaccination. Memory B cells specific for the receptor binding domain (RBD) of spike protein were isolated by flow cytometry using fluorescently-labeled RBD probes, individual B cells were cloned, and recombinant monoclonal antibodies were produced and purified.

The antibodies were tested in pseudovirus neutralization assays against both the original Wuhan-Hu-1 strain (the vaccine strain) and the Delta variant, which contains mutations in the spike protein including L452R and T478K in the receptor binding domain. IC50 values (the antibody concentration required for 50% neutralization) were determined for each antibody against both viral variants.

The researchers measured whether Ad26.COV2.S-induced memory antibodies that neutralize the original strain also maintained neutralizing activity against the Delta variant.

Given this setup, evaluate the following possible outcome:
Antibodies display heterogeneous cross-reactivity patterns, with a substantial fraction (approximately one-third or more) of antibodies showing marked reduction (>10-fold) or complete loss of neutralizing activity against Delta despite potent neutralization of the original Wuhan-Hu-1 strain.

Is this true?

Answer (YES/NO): NO